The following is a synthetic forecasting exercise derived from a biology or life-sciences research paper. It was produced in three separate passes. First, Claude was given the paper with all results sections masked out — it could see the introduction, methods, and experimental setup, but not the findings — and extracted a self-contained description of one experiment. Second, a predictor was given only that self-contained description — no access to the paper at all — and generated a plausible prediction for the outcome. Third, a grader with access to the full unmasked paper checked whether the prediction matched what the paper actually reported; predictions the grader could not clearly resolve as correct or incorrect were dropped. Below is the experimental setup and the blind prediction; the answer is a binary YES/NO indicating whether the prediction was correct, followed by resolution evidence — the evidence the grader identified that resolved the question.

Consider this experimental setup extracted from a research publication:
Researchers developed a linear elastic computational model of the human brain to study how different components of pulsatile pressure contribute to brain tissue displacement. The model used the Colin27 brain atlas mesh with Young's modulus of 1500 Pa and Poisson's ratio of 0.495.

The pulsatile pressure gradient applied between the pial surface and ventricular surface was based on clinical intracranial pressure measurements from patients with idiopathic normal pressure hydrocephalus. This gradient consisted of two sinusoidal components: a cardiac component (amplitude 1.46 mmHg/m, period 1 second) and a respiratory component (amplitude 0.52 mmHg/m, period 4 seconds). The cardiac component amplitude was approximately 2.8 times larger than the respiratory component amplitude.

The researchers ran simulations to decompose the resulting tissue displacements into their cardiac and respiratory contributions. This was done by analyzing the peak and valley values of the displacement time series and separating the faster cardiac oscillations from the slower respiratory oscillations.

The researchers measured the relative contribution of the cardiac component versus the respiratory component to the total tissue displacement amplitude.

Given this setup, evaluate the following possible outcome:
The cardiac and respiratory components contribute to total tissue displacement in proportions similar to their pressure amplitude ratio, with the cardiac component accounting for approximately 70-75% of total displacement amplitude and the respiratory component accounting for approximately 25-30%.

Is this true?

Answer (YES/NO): YES